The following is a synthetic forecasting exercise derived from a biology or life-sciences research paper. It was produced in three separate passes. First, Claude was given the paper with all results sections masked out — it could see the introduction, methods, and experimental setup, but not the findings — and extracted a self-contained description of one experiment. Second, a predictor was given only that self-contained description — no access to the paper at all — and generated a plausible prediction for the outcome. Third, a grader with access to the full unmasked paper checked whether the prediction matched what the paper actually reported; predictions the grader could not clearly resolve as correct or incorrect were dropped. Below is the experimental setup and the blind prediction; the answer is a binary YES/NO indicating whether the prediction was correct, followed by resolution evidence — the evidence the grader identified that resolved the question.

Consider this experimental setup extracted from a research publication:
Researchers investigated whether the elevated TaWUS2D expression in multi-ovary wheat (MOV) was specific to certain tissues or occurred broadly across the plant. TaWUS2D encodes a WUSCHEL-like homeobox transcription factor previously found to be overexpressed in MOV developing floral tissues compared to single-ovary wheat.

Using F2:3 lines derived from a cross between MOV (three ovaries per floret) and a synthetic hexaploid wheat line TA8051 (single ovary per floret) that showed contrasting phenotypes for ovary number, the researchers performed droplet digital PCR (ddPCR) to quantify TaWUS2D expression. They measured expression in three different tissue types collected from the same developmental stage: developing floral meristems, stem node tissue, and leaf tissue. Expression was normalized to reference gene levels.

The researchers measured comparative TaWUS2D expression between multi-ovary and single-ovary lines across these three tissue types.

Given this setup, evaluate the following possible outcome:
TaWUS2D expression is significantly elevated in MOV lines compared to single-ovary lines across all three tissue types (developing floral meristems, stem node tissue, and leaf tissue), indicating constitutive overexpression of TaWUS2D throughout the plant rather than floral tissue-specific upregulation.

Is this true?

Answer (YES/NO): NO